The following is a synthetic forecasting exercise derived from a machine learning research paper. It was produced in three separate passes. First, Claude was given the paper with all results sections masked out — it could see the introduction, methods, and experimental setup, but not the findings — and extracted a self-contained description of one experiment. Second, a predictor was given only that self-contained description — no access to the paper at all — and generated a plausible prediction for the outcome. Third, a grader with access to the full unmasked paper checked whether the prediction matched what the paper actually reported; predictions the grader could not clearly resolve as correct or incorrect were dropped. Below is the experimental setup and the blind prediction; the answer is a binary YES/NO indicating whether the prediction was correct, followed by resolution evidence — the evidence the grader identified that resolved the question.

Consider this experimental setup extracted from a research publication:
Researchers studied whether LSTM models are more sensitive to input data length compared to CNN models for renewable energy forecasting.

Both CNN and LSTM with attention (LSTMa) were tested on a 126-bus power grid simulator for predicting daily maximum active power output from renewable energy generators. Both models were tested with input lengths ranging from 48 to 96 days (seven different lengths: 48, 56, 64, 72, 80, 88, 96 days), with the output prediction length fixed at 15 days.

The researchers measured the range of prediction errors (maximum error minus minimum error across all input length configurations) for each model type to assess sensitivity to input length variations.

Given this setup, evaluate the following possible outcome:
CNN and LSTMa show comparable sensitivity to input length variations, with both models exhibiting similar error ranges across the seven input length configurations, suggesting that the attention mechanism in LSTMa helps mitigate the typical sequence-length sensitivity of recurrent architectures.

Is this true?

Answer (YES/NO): NO